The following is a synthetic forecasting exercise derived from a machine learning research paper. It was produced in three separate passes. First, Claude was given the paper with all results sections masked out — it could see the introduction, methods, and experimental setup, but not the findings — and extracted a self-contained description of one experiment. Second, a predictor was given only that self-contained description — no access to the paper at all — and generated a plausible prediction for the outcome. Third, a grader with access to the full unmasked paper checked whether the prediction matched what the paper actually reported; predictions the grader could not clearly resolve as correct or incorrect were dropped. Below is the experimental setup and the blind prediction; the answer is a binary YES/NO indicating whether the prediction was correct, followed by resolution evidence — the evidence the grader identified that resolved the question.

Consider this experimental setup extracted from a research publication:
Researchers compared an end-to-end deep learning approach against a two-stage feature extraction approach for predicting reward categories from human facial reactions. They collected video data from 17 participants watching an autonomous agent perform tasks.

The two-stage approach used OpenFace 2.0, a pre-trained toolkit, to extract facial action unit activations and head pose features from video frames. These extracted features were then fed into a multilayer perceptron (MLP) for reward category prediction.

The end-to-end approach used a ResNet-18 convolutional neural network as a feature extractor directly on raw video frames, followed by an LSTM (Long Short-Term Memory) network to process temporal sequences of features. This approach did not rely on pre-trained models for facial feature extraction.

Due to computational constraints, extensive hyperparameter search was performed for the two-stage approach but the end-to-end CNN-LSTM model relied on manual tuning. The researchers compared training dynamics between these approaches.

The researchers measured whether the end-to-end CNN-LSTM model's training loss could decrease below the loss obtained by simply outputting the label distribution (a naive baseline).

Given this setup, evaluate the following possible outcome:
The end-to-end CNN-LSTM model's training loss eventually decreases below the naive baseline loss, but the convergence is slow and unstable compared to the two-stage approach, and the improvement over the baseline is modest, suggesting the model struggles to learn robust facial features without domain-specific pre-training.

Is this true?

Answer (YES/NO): NO